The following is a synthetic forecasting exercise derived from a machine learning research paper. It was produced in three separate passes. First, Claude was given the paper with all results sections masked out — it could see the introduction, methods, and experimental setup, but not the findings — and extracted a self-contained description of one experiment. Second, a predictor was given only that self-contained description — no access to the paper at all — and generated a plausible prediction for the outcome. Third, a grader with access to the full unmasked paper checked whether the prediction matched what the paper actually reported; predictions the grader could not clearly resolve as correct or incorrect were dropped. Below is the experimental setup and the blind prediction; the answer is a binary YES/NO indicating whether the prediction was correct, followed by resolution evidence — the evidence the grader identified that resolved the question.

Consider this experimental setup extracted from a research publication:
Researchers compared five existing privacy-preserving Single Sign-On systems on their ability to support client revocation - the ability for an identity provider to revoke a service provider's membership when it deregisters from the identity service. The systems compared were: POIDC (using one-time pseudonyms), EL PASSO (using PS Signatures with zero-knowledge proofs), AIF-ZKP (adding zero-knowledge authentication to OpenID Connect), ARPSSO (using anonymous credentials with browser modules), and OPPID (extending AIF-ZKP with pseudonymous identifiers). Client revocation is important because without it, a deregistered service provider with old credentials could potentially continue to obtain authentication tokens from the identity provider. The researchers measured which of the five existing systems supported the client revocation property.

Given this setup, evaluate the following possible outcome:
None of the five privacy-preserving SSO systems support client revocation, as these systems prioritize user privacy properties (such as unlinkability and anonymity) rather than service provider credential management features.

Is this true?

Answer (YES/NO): NO